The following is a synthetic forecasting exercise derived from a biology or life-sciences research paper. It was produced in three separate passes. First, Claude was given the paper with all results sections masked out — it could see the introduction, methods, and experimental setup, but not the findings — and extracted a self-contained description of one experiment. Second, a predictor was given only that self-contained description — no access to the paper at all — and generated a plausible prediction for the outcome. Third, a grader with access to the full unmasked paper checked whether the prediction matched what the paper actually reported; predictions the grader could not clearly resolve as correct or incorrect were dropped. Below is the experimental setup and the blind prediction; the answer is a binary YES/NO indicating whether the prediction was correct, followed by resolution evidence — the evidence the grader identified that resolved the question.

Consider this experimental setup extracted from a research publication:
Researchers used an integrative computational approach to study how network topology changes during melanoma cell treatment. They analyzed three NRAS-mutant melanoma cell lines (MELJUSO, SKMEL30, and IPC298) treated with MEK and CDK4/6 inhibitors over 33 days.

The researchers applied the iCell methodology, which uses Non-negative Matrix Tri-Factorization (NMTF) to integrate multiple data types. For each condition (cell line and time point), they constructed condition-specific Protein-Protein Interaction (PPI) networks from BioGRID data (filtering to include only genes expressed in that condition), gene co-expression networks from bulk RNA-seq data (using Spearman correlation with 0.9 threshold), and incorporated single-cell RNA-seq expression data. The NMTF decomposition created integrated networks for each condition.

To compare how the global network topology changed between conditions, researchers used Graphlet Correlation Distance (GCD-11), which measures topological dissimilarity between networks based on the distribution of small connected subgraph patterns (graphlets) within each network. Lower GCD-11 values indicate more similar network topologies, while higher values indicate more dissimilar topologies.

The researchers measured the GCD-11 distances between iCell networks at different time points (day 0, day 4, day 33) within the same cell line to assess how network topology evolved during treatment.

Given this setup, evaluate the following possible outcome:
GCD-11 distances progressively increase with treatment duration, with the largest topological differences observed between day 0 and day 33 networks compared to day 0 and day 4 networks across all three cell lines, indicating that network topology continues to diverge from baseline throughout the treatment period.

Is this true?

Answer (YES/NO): NO